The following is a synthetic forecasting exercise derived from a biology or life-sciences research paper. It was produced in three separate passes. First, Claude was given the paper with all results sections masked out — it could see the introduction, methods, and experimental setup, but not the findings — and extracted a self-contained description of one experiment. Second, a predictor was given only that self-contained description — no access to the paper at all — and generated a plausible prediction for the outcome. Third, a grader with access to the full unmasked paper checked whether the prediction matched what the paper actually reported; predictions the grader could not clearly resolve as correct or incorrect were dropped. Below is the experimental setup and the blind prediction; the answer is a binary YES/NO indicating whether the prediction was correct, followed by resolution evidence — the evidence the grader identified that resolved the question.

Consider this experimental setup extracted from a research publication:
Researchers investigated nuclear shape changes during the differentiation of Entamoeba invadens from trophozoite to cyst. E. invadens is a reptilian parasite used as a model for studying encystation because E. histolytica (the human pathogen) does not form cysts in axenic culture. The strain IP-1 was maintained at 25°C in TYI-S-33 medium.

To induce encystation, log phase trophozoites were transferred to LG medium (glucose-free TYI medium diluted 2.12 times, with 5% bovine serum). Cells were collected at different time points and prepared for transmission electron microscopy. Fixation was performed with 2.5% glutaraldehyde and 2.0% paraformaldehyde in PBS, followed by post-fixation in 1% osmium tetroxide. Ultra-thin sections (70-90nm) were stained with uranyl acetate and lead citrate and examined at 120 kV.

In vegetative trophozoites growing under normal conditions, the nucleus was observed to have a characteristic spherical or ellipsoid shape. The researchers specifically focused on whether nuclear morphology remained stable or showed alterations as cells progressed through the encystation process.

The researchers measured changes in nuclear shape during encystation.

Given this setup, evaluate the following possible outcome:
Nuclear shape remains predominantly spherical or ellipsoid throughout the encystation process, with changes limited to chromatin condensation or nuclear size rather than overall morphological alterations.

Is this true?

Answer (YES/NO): NO